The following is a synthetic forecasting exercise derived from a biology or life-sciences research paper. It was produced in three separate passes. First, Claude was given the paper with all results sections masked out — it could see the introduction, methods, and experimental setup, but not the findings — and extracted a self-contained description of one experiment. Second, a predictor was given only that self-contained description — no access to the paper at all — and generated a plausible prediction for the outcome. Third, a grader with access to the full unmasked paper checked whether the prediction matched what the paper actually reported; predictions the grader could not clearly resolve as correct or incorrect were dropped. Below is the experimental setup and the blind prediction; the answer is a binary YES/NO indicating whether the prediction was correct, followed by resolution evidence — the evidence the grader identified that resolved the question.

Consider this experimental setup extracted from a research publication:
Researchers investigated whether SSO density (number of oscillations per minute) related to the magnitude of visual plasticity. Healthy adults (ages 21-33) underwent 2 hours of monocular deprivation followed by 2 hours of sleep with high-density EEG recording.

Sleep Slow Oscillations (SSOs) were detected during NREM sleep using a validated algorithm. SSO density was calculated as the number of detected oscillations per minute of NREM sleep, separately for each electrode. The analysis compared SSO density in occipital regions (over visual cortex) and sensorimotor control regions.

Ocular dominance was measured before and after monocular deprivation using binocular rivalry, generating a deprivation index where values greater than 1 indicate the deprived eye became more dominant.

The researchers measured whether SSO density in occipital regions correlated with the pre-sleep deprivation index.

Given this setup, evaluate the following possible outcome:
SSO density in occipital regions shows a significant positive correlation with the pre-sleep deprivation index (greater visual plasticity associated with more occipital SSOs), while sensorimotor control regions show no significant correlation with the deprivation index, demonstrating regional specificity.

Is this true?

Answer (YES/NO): NO